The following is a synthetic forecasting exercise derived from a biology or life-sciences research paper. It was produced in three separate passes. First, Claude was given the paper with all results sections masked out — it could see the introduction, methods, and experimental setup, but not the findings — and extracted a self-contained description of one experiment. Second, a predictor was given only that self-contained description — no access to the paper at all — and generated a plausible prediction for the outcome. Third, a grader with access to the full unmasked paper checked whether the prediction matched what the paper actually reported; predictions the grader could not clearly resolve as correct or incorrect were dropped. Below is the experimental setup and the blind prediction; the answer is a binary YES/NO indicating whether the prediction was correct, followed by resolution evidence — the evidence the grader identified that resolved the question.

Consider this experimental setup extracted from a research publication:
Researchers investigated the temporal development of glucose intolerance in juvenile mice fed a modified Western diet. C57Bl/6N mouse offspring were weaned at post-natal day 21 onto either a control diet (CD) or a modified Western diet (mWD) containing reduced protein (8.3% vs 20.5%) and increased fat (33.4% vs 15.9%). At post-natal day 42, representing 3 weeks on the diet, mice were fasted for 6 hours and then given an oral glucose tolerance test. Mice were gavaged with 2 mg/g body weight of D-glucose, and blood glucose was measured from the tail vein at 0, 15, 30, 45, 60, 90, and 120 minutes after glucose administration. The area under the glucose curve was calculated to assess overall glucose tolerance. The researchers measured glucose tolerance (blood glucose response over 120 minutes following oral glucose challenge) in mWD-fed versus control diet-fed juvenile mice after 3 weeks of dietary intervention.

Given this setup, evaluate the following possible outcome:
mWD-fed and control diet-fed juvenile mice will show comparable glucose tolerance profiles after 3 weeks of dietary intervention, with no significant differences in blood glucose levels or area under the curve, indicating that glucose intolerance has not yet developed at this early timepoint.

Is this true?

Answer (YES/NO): NO